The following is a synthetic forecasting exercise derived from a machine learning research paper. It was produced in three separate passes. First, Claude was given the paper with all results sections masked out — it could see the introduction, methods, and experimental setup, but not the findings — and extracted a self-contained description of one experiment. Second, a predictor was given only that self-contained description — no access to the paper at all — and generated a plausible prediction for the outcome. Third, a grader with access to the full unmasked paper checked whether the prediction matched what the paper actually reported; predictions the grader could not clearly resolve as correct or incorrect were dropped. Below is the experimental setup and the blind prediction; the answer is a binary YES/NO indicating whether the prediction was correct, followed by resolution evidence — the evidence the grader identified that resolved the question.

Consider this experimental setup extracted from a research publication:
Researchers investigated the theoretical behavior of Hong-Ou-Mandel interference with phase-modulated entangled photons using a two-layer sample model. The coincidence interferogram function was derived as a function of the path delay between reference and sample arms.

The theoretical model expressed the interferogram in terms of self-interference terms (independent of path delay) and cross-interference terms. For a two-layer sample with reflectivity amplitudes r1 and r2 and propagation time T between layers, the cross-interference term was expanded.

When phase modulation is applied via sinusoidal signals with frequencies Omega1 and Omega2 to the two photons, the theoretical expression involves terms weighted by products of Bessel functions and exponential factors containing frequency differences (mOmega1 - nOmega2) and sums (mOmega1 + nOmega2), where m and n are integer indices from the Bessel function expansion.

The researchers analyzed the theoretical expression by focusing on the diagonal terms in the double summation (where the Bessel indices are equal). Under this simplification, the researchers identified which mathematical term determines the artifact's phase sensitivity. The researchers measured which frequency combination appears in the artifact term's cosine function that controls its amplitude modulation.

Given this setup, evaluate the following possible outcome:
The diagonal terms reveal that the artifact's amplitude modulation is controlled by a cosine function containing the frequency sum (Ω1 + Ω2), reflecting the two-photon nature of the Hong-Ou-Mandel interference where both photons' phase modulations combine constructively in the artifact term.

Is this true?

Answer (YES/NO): YES